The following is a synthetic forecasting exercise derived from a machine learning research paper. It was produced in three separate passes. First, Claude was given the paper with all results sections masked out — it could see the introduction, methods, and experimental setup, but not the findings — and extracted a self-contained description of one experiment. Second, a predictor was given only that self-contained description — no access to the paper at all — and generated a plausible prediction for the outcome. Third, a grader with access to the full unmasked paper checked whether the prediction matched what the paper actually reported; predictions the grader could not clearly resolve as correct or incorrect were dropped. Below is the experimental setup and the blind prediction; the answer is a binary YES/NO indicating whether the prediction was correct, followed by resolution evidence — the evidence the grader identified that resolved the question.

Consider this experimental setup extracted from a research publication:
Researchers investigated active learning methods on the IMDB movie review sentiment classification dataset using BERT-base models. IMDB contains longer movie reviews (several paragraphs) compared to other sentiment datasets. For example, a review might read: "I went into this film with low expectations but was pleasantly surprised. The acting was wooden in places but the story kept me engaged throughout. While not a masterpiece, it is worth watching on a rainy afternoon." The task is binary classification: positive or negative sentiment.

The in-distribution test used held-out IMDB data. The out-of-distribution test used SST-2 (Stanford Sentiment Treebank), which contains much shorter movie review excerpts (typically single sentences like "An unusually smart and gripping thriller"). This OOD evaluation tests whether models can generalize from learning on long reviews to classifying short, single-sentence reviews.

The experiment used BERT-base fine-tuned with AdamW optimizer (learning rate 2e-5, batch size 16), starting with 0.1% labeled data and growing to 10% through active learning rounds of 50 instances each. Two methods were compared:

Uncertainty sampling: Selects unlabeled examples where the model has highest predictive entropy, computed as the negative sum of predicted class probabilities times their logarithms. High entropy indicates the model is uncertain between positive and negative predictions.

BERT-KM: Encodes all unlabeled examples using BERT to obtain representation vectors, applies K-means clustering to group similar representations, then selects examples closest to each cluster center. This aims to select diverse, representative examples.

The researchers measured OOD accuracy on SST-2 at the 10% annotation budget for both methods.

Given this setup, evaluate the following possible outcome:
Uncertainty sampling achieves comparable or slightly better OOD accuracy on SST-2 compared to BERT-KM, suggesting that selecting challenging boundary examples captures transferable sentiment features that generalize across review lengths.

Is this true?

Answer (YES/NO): YES